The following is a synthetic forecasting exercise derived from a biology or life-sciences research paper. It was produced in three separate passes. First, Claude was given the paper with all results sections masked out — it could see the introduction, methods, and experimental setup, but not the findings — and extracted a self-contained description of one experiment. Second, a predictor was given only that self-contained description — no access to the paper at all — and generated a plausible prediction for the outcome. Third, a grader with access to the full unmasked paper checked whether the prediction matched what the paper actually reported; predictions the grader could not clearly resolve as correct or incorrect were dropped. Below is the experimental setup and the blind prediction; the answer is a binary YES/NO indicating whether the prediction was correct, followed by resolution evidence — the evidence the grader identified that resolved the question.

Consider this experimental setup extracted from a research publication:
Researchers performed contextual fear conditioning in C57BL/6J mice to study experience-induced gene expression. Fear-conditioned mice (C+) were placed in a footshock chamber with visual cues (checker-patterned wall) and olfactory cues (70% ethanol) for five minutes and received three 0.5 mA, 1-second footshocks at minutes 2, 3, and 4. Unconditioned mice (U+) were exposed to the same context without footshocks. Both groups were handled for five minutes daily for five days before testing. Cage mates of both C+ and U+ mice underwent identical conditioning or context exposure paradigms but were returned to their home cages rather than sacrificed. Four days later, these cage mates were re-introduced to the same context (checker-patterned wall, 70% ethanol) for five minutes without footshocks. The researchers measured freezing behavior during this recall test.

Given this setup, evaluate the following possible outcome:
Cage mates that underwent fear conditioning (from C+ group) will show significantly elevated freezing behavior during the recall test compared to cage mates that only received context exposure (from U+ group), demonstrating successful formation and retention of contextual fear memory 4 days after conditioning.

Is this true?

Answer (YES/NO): YES